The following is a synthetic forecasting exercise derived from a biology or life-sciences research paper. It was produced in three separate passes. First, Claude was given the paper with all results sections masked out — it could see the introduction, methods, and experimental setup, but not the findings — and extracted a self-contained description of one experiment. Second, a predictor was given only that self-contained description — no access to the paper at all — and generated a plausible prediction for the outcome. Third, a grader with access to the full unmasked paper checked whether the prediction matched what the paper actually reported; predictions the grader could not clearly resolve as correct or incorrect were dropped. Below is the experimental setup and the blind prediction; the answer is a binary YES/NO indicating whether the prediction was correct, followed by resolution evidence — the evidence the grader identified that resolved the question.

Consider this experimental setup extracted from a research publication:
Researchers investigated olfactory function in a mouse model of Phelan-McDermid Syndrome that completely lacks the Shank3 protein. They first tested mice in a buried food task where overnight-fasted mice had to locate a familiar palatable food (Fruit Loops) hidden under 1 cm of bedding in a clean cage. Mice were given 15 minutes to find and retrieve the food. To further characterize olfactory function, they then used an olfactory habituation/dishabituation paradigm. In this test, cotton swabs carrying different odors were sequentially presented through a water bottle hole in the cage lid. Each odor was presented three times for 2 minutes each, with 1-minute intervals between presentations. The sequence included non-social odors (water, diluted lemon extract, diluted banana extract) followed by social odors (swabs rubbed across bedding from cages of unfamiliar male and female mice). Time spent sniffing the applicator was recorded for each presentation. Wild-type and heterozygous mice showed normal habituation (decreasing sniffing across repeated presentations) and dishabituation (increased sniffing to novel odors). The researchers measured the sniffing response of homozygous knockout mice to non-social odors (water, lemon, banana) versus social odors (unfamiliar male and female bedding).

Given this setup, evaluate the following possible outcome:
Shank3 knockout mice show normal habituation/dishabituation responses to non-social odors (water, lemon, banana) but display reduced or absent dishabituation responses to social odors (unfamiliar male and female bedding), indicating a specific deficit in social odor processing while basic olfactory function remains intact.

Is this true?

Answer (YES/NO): NO